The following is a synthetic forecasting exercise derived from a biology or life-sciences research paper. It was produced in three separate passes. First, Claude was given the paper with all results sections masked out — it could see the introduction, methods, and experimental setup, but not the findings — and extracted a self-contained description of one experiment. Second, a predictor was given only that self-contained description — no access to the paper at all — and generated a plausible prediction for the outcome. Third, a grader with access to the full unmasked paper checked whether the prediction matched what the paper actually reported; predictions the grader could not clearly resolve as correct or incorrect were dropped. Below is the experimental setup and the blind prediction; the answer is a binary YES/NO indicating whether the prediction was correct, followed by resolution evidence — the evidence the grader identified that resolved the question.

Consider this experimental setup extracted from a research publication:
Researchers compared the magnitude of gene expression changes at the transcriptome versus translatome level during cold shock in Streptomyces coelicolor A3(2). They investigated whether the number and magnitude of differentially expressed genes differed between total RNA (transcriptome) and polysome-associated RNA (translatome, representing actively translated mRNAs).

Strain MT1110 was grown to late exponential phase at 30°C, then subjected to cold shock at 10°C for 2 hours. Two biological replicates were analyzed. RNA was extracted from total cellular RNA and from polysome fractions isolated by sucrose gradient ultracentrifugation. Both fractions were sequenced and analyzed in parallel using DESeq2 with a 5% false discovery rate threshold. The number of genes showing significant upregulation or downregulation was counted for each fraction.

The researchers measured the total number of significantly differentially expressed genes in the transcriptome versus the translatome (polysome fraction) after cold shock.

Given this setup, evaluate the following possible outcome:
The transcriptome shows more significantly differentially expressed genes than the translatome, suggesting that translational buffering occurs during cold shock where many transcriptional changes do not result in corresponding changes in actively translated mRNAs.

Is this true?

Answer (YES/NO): NO